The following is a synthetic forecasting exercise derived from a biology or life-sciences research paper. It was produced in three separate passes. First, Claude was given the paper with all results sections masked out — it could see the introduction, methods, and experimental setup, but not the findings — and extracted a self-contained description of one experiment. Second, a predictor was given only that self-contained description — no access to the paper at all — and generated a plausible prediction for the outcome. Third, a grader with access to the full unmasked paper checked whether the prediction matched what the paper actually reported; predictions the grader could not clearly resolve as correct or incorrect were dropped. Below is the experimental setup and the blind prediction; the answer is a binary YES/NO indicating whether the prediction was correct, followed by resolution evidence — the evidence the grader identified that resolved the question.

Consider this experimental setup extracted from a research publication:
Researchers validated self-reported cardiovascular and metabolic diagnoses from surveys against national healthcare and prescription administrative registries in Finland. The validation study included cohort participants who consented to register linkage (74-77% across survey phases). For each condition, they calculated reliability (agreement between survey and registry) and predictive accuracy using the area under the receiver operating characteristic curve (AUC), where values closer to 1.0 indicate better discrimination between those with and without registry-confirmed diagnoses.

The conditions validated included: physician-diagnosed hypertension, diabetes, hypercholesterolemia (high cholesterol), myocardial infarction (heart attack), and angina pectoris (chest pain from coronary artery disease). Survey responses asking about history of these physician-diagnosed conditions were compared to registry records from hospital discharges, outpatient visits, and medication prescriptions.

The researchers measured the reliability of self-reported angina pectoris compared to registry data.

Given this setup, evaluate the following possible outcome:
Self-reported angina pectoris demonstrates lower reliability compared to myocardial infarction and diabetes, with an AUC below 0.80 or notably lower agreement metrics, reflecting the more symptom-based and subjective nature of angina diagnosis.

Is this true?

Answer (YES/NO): YES